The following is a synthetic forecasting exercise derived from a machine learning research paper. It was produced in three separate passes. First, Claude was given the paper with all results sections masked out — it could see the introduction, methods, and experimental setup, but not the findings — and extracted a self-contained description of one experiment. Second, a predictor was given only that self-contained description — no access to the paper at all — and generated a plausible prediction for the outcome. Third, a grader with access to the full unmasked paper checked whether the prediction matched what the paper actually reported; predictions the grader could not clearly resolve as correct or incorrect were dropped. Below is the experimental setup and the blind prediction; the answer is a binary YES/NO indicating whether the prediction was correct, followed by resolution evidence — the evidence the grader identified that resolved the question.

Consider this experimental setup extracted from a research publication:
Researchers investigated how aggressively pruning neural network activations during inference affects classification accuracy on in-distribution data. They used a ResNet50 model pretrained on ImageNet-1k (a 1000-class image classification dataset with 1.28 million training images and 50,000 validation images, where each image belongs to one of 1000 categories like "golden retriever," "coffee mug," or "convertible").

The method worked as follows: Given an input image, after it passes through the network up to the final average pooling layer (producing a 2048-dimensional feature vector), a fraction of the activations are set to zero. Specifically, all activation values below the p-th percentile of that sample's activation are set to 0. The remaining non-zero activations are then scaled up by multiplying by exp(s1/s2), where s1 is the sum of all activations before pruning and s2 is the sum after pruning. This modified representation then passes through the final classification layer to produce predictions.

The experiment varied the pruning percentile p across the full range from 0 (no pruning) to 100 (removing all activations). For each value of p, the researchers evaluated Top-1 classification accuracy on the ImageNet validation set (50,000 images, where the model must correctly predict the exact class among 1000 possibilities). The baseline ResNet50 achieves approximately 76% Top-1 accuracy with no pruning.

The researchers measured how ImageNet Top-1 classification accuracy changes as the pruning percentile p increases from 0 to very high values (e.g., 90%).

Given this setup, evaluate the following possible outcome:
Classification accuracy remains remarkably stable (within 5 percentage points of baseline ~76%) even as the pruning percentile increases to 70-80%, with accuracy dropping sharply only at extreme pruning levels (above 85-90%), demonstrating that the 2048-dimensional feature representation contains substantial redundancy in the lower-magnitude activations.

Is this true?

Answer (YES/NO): YES